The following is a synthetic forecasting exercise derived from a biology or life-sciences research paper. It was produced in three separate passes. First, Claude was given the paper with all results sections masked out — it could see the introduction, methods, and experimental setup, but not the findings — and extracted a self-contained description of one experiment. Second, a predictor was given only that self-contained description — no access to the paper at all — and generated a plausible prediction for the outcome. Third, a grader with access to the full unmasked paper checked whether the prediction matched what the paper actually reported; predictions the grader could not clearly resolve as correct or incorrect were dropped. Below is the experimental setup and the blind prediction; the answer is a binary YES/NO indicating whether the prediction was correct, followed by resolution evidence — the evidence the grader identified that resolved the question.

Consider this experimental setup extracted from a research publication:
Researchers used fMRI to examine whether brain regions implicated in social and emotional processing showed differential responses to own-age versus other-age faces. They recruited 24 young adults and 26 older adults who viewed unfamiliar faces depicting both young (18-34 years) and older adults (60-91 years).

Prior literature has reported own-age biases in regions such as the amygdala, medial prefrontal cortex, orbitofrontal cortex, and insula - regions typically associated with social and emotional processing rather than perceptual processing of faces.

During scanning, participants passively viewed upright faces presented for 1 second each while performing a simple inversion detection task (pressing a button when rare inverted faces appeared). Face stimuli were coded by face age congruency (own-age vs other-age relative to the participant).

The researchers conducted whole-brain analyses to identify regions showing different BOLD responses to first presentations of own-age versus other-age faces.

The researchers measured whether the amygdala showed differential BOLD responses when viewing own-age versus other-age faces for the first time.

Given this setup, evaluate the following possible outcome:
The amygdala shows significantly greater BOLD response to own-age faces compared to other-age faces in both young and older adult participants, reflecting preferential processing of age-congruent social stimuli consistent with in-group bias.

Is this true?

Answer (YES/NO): NO